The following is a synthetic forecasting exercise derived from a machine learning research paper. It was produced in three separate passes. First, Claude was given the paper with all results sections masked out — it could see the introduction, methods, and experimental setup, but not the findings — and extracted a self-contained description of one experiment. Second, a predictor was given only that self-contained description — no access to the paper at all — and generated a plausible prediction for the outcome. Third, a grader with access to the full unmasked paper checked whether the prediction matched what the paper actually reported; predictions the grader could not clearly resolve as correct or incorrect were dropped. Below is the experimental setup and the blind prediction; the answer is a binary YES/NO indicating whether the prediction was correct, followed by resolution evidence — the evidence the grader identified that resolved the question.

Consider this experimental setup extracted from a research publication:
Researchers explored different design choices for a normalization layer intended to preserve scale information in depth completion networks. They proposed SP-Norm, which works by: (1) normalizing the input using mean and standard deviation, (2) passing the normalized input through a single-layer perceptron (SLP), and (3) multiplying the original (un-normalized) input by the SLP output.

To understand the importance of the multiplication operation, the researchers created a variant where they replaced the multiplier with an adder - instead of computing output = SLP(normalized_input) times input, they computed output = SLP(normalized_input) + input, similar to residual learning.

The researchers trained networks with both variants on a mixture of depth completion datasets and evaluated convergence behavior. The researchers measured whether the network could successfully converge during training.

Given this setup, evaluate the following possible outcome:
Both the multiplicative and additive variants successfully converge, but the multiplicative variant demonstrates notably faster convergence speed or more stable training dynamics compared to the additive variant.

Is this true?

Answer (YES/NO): NO